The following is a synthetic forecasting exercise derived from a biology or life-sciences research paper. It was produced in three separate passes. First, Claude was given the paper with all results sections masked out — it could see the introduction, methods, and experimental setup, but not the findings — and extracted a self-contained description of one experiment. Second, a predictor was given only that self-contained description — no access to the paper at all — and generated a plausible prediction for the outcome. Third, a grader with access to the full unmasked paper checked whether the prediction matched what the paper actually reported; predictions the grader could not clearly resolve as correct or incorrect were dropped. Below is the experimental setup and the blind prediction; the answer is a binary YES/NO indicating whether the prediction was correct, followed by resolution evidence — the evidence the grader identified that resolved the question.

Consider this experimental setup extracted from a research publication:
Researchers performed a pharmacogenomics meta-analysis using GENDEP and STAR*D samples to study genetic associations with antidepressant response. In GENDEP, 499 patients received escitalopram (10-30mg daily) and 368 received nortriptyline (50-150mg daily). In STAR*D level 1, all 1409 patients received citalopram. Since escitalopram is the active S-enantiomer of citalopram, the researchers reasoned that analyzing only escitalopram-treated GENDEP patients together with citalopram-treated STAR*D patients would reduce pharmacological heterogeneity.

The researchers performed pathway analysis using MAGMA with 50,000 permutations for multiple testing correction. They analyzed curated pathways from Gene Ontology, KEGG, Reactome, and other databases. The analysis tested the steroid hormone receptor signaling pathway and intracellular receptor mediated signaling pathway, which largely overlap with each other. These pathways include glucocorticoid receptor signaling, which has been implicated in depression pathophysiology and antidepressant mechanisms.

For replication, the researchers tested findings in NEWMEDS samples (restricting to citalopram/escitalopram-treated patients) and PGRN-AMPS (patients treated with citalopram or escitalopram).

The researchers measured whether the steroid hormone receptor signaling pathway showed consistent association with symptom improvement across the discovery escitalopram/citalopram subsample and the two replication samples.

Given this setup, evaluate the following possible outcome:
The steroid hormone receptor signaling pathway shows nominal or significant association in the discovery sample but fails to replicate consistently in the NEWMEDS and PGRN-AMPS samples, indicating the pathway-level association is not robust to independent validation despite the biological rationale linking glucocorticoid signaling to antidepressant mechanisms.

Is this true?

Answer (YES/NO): NO